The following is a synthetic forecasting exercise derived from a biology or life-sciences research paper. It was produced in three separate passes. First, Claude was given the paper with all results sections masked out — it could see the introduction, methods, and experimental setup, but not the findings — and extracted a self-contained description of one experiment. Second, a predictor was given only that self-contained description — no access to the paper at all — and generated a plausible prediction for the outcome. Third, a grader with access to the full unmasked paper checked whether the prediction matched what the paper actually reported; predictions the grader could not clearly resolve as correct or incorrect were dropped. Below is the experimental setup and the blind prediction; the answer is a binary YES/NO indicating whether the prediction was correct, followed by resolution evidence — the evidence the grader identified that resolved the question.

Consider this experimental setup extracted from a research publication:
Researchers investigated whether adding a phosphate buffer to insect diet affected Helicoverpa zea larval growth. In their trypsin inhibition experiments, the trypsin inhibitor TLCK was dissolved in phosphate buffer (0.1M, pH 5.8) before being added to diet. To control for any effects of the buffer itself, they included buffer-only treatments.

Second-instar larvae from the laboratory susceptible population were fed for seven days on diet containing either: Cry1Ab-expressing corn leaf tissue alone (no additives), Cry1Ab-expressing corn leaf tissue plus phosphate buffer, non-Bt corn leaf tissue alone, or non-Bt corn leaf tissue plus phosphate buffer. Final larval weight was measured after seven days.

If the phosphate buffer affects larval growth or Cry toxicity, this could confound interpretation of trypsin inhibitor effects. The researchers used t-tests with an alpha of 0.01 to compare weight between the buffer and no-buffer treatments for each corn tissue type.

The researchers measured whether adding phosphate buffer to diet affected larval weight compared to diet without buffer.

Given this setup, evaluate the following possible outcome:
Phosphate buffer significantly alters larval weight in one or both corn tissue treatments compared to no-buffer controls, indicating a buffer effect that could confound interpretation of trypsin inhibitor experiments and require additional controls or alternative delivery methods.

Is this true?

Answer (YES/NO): NO